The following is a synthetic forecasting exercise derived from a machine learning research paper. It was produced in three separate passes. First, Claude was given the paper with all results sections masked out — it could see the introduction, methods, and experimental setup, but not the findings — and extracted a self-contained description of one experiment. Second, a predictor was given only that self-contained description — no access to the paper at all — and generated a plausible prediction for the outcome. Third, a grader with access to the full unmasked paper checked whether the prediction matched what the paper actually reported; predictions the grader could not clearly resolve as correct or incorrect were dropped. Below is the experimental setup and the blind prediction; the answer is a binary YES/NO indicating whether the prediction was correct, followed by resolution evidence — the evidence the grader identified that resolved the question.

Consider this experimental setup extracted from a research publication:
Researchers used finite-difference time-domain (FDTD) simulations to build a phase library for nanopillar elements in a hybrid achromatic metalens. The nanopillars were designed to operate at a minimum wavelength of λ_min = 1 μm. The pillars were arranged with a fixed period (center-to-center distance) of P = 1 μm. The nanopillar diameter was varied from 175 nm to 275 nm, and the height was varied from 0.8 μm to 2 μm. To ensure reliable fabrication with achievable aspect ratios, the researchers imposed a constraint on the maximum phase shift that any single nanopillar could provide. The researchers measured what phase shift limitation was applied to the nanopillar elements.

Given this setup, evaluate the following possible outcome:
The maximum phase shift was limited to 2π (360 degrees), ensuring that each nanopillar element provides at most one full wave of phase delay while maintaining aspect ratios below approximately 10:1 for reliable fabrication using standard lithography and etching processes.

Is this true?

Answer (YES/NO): NO